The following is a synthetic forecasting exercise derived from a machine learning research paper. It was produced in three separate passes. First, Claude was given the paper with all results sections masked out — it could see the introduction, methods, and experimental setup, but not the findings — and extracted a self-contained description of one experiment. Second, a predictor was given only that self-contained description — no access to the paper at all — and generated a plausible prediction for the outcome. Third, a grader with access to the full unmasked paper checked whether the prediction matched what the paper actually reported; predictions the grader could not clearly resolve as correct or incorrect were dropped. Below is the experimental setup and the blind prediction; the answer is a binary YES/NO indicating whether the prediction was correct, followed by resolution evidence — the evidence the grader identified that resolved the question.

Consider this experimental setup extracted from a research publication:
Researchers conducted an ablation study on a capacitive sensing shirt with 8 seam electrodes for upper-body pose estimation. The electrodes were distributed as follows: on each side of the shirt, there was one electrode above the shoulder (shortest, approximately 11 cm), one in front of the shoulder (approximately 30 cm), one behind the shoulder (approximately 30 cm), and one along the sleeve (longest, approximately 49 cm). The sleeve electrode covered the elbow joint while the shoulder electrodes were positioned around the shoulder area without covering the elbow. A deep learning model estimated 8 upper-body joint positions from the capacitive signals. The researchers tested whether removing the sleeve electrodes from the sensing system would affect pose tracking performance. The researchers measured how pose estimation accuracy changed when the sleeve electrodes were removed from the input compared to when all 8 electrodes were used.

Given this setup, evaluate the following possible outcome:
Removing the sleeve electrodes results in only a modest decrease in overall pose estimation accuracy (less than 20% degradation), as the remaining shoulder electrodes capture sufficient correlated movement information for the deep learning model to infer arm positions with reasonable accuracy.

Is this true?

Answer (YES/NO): YES